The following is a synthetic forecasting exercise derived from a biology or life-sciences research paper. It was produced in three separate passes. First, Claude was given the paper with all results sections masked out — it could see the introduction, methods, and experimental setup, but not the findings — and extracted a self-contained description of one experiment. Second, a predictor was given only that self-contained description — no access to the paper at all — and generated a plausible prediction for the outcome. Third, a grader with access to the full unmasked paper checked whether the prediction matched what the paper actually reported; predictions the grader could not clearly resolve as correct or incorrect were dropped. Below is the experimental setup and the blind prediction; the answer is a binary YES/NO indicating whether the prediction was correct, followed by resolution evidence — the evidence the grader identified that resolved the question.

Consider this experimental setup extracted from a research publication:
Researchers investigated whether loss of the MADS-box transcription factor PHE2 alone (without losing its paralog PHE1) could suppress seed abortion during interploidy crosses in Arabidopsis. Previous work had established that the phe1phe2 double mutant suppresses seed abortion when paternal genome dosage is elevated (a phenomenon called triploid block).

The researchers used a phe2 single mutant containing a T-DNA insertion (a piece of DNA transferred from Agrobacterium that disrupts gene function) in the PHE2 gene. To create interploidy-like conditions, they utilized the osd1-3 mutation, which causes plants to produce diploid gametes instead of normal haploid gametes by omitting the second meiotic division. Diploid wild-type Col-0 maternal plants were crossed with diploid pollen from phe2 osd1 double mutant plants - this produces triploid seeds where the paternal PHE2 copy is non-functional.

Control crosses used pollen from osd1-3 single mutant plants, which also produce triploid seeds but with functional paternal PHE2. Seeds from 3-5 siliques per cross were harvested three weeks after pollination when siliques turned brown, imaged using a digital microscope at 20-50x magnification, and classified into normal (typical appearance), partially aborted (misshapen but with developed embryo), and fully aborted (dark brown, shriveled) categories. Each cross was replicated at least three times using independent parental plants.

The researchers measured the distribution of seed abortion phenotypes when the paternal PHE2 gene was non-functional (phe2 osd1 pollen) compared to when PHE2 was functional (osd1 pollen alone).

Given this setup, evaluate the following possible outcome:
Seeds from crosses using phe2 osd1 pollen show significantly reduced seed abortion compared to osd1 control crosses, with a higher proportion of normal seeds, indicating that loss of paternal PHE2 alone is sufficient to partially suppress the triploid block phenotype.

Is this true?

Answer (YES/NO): NO